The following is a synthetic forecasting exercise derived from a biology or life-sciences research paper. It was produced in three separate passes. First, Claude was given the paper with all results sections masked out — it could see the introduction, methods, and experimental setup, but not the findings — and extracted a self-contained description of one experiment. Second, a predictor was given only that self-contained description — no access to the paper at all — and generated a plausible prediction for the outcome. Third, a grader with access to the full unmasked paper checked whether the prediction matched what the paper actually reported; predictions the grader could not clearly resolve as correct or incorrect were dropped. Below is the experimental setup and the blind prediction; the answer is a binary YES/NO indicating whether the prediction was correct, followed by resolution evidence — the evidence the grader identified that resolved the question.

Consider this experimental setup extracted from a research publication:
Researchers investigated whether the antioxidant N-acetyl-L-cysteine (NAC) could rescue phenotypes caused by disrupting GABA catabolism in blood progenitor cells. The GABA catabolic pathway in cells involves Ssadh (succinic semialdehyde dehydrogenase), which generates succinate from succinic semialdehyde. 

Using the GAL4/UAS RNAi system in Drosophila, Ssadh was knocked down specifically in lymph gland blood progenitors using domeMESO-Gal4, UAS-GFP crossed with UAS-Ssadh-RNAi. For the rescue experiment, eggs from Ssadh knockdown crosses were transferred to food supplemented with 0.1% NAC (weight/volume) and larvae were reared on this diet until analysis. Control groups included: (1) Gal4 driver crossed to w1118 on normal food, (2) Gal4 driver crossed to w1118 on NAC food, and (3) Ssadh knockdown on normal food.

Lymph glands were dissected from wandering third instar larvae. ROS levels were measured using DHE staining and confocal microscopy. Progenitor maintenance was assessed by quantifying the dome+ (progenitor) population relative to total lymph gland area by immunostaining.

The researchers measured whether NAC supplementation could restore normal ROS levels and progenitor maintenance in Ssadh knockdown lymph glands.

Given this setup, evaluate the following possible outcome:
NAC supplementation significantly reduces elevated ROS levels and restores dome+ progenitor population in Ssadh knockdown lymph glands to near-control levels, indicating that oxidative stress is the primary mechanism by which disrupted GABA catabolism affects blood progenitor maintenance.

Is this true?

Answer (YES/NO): NO